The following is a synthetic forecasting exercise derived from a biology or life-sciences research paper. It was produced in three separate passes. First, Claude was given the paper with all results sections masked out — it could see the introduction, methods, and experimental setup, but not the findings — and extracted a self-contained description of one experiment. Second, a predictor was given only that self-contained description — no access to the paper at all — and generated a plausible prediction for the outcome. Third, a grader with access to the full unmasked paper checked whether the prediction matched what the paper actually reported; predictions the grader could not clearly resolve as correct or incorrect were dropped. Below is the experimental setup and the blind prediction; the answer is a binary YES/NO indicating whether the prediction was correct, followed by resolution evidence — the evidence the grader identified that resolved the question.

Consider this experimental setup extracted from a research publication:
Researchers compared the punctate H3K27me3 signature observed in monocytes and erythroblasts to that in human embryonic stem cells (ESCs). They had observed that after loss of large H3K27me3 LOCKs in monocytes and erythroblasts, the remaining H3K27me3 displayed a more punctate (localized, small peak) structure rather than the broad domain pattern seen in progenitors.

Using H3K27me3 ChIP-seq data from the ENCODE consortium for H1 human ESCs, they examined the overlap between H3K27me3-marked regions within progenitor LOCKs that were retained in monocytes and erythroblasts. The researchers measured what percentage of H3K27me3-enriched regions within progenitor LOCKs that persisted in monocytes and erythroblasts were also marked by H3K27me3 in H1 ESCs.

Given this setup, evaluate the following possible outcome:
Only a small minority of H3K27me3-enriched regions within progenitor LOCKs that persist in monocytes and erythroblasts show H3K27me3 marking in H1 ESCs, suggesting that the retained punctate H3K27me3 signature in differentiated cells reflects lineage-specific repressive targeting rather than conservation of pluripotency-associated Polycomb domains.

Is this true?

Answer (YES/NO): NO